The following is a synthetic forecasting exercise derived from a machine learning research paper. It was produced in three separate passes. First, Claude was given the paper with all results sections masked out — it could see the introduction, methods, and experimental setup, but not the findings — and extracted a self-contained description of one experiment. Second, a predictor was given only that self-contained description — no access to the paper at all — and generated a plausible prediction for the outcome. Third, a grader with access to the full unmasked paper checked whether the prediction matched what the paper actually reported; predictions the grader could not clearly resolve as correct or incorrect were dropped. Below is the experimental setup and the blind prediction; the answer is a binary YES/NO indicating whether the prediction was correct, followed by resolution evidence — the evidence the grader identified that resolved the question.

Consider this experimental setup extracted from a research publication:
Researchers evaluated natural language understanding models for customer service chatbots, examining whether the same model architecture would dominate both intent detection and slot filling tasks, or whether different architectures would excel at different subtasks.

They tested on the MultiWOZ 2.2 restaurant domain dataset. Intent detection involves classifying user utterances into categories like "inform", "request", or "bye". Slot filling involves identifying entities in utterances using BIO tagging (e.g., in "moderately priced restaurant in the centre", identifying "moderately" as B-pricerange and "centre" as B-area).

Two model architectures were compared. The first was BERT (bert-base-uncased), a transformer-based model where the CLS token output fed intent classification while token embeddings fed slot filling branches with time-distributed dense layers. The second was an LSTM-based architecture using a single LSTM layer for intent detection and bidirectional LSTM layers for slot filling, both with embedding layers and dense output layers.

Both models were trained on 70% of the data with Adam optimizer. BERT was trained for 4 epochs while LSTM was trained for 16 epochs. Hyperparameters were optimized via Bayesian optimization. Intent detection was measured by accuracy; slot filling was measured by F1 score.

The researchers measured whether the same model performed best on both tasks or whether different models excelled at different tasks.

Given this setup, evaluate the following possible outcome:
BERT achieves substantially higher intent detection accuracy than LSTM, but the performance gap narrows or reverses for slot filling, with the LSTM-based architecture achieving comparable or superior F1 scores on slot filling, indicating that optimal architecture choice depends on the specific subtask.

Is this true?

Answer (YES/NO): YES